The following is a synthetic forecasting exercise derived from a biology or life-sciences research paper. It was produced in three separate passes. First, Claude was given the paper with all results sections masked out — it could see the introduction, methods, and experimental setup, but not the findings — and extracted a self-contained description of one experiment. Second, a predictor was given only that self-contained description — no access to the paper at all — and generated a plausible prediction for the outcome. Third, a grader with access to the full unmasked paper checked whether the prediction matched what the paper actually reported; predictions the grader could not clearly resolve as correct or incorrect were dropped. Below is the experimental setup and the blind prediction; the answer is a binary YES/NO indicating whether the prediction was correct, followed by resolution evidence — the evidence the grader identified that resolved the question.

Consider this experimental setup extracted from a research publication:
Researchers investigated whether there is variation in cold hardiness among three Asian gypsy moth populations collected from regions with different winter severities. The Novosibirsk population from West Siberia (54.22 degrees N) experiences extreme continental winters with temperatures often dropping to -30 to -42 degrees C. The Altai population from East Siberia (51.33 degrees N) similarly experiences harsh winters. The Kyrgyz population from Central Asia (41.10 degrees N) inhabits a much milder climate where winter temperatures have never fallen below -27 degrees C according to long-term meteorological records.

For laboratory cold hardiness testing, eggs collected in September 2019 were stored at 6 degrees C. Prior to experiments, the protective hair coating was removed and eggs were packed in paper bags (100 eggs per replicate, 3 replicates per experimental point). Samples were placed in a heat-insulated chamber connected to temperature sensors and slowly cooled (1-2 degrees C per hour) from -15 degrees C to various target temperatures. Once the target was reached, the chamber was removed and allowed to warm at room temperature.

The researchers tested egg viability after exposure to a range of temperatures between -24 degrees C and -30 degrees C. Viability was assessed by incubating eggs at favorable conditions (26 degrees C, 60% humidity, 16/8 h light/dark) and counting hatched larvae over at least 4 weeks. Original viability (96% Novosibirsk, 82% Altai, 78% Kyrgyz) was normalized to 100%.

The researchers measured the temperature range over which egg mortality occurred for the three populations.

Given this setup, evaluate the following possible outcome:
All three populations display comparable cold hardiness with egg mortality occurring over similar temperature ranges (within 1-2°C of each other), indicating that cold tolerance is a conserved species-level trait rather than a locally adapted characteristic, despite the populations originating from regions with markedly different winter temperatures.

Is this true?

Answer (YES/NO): YES